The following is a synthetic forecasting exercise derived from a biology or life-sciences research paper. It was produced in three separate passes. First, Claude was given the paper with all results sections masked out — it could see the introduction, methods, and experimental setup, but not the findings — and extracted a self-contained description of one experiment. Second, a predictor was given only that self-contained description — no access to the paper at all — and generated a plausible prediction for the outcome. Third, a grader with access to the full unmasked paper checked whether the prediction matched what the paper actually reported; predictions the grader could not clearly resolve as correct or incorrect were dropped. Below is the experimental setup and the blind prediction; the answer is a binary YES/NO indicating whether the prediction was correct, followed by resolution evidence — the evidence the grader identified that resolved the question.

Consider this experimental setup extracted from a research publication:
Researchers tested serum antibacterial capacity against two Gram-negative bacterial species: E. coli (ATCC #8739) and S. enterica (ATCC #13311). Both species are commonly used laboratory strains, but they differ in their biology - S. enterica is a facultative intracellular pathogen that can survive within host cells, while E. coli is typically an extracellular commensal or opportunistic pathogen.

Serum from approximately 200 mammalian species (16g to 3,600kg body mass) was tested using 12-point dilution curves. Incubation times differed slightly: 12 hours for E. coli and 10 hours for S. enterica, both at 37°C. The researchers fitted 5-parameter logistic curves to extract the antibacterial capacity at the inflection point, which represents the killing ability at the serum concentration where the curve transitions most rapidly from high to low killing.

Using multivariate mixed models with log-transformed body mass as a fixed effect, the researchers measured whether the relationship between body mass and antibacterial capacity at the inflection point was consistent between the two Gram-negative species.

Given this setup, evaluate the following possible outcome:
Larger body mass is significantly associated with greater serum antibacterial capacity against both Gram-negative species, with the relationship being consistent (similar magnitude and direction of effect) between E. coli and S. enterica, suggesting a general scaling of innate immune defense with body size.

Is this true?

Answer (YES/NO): NO